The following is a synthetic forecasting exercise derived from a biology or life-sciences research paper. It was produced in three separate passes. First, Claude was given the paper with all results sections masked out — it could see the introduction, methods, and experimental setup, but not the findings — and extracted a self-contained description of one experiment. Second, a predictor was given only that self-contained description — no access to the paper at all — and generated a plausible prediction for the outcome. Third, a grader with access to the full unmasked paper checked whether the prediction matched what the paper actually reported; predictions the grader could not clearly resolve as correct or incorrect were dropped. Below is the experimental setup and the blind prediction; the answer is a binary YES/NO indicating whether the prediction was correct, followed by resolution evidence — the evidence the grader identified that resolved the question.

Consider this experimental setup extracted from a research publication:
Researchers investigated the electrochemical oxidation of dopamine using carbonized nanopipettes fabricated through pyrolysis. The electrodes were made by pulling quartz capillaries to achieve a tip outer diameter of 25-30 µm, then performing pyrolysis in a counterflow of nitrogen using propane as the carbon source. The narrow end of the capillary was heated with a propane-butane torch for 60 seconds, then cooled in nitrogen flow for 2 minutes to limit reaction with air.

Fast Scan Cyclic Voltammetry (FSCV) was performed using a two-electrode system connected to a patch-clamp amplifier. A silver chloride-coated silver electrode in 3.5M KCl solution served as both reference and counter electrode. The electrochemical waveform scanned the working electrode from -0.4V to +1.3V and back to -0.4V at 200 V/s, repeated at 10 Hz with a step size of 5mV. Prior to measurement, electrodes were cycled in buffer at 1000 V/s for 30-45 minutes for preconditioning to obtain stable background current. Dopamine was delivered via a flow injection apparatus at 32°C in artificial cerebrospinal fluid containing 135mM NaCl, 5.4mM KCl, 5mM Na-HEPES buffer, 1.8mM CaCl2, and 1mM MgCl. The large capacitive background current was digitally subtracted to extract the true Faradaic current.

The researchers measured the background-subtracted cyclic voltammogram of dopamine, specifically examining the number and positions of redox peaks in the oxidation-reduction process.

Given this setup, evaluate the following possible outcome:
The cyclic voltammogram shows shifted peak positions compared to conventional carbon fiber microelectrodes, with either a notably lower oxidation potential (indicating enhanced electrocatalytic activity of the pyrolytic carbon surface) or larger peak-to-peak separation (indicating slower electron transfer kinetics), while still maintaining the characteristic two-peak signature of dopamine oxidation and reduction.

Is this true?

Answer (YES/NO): YES